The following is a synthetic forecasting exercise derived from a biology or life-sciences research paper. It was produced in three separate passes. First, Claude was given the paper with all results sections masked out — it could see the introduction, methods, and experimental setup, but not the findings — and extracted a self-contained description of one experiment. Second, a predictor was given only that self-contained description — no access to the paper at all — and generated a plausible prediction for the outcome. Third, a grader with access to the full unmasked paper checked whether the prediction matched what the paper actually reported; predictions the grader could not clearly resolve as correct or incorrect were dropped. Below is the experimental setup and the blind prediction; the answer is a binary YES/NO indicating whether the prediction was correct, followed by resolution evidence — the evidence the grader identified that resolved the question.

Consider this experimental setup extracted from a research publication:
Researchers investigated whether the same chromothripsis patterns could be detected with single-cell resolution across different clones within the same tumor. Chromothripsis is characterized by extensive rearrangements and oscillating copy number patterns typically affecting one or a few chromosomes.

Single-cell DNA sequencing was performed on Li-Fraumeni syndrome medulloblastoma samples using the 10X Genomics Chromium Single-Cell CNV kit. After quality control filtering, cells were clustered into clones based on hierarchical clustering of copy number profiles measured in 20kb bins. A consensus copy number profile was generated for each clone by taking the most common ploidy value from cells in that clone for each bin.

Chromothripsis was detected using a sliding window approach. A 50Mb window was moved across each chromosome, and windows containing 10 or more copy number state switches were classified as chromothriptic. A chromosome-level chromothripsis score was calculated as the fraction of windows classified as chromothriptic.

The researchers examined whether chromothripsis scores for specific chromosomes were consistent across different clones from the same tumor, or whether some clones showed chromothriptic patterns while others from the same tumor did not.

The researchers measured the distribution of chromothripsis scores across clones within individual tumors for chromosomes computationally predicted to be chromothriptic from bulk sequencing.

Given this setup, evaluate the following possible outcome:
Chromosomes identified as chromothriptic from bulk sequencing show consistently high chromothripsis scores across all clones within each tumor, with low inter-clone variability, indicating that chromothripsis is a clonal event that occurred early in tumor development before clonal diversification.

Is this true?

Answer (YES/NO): NO